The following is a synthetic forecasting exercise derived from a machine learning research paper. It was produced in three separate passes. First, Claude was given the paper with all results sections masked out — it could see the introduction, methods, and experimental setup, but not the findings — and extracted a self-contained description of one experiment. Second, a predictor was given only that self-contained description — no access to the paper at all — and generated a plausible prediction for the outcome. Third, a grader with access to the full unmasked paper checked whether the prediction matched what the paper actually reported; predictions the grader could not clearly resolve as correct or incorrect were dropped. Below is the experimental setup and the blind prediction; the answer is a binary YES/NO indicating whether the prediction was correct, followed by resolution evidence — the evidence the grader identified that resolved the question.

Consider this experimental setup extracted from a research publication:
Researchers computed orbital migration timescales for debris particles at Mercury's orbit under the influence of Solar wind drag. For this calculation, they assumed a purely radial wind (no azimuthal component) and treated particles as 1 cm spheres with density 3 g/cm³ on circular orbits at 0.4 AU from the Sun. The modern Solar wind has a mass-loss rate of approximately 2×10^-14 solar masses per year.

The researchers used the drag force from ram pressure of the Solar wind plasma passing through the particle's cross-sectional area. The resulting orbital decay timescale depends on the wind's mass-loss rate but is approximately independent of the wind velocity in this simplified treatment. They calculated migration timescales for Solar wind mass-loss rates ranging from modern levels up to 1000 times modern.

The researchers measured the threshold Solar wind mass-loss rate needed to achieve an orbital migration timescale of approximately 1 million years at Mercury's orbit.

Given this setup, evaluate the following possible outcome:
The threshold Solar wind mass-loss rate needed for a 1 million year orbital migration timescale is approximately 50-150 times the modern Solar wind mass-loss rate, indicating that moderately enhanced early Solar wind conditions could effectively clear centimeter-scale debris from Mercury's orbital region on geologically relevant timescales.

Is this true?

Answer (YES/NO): NO